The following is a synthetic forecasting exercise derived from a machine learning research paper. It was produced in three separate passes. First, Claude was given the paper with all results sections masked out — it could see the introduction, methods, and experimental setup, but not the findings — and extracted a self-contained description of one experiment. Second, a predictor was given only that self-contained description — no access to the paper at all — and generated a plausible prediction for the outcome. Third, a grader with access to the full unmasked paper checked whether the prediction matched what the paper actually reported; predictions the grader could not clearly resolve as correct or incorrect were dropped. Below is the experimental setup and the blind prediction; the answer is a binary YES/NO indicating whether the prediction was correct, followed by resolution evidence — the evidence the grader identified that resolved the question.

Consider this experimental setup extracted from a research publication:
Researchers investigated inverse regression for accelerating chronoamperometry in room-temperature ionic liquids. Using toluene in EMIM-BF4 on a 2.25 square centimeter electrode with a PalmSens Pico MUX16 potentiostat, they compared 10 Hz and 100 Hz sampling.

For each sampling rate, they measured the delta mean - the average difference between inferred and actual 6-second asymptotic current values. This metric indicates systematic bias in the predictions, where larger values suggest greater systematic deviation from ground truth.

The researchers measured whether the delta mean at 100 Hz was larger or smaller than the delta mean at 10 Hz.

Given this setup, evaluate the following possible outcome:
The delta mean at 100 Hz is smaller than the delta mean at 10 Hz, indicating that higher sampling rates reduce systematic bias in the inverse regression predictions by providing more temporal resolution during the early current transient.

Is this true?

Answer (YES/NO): NO